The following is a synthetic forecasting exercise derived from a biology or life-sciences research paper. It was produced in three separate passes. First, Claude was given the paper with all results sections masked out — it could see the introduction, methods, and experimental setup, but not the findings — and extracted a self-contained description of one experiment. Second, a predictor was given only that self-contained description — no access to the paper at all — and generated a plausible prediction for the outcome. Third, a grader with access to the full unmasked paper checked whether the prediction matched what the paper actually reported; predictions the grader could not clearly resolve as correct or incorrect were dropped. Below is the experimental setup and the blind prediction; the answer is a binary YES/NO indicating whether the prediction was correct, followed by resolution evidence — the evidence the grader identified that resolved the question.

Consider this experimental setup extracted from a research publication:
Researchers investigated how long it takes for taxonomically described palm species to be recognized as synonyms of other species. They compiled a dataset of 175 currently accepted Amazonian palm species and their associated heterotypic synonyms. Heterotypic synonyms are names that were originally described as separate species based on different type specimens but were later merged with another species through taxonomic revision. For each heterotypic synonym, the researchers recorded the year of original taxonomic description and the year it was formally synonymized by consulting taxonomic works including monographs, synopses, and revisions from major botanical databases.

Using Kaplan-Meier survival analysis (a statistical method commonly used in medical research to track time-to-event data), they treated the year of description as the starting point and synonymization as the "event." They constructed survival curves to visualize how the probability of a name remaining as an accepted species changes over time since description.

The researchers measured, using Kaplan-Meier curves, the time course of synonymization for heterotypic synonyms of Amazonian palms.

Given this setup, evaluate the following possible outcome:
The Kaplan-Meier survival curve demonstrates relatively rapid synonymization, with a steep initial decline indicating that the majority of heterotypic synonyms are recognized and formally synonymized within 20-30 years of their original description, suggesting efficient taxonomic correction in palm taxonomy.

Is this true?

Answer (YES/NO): NO